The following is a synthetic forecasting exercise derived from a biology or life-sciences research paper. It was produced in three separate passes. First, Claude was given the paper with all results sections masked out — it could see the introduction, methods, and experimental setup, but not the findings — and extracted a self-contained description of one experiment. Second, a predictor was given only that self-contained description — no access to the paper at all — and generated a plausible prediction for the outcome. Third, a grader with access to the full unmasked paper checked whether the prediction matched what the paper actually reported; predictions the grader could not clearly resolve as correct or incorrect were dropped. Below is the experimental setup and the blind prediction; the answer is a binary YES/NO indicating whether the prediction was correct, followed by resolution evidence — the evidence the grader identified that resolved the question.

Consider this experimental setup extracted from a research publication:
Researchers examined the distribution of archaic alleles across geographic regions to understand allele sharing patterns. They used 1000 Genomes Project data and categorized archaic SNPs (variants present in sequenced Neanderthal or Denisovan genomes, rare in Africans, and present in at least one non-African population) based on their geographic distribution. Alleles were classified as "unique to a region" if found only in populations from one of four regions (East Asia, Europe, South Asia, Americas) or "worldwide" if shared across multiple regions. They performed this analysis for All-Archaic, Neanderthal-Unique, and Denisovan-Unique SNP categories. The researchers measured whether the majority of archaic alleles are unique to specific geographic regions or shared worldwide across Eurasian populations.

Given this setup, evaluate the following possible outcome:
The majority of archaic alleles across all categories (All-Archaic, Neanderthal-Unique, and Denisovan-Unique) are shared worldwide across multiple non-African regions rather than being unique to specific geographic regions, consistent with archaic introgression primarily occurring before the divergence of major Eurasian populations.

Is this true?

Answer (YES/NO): NO